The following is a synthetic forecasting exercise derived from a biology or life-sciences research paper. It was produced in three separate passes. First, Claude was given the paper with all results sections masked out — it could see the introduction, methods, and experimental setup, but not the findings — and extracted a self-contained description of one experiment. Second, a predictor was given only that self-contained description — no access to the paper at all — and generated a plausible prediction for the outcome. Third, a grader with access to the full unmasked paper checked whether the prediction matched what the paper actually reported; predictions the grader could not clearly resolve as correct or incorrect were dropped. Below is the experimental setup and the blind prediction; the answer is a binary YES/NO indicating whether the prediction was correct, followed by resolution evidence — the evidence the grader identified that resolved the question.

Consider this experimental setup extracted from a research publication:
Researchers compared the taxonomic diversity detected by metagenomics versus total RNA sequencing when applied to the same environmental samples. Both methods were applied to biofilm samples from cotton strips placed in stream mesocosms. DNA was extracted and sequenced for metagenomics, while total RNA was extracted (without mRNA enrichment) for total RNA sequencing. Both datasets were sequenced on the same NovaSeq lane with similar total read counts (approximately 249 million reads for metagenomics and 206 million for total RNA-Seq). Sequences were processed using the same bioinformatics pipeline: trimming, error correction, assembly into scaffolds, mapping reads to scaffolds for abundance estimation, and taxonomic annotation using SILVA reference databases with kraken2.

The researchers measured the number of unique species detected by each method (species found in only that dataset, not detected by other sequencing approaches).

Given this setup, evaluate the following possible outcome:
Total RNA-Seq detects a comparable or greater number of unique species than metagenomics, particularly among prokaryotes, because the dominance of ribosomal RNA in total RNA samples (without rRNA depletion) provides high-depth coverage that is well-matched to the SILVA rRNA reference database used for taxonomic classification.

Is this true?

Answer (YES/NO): NO